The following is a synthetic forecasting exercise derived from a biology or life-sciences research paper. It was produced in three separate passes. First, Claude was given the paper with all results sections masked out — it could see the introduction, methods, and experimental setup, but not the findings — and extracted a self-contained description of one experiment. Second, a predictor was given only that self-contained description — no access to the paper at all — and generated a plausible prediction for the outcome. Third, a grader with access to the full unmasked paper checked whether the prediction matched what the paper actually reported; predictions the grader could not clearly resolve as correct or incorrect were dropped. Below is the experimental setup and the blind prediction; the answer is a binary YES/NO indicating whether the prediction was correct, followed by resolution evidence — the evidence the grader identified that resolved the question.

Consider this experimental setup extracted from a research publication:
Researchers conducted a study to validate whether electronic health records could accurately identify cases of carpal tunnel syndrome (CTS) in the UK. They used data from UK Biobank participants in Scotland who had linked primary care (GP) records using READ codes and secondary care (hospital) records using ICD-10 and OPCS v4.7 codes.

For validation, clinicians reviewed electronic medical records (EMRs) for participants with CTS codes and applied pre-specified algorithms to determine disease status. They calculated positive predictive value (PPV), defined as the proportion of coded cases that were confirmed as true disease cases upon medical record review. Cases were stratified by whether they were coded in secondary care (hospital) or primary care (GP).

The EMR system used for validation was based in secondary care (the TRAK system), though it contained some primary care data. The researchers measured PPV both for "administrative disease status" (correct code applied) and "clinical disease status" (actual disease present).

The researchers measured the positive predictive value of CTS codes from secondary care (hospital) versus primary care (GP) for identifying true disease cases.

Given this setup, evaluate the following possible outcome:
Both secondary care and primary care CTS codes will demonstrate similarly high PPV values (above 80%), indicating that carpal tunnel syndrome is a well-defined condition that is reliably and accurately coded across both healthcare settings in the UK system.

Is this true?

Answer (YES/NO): NO